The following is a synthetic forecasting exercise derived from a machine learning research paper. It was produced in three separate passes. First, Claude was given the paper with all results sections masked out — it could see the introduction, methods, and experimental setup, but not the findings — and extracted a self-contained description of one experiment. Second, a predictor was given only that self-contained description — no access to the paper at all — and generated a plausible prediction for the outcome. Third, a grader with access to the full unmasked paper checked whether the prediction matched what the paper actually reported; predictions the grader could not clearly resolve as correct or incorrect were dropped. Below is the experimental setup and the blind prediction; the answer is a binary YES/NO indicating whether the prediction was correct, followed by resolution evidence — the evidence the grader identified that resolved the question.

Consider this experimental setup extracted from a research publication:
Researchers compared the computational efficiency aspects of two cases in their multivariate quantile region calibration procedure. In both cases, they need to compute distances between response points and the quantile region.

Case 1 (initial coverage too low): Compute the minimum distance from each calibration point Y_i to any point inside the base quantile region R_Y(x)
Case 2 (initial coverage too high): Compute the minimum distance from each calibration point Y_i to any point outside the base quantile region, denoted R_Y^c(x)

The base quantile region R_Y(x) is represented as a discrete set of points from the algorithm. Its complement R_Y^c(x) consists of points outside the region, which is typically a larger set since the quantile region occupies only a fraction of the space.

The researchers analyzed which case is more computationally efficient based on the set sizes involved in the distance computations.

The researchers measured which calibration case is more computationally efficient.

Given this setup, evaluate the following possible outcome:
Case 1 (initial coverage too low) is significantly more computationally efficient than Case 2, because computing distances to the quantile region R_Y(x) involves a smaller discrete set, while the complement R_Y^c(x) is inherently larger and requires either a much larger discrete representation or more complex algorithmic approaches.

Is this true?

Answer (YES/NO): YES